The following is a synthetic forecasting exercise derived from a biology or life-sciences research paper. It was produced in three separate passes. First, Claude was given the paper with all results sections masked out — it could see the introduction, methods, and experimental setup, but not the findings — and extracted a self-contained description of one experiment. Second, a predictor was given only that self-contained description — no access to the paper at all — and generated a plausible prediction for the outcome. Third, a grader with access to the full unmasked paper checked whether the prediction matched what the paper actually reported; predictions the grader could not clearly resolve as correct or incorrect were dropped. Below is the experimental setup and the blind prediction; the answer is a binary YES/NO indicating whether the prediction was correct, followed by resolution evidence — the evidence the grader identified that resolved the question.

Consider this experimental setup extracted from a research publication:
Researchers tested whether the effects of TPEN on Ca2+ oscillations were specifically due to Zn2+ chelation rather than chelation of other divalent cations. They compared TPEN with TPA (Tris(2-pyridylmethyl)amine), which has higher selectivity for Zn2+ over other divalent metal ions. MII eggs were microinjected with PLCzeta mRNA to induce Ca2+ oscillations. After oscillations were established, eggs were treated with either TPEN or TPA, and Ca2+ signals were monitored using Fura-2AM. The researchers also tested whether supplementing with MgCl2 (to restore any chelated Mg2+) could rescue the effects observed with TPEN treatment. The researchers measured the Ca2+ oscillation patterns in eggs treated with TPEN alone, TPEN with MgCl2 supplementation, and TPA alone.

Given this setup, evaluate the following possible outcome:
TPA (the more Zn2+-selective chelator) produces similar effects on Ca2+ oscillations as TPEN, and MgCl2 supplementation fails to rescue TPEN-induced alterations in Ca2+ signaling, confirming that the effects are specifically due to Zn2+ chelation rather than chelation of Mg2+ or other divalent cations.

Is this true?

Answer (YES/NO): YES